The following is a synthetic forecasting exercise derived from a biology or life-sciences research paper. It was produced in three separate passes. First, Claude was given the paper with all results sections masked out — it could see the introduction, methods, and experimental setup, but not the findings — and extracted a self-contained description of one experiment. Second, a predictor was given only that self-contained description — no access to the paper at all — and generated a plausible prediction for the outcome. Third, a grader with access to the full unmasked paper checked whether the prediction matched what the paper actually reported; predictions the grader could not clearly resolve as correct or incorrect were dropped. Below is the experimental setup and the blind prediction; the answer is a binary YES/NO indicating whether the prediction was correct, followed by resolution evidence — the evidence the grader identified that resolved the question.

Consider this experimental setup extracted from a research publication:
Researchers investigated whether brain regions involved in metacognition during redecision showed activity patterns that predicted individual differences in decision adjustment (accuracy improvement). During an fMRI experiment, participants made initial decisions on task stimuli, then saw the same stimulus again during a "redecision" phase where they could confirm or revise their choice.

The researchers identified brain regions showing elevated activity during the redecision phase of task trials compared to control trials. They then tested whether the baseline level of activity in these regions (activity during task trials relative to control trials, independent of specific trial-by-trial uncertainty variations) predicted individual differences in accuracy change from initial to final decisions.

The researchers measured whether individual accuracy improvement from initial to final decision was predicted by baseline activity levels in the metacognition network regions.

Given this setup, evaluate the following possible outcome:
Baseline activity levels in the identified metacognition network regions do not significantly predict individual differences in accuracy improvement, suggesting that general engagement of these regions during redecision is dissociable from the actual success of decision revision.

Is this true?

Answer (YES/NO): NO